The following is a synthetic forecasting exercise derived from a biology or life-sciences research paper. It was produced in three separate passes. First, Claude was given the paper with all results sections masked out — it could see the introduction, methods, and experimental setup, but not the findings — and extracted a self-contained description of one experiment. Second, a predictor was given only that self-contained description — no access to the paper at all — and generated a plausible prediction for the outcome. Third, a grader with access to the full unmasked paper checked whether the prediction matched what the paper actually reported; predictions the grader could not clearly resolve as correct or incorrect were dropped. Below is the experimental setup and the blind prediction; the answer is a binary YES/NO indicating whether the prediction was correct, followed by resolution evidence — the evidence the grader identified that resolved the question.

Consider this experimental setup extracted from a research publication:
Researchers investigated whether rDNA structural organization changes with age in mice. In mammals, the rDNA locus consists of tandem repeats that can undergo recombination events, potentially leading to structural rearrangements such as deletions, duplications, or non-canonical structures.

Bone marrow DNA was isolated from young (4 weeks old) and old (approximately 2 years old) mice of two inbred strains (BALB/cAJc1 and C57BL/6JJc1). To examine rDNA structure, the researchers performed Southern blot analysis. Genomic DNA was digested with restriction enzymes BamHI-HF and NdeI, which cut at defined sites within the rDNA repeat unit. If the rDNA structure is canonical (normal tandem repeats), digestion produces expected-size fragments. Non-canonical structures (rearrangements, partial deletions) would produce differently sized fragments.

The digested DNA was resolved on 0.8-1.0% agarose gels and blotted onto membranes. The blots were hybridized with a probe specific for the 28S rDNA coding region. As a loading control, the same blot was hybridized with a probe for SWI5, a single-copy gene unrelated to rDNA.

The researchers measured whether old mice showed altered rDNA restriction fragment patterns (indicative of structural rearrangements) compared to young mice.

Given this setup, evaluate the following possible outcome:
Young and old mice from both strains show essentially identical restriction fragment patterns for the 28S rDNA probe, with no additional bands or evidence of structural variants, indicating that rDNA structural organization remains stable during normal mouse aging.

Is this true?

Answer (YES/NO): NO